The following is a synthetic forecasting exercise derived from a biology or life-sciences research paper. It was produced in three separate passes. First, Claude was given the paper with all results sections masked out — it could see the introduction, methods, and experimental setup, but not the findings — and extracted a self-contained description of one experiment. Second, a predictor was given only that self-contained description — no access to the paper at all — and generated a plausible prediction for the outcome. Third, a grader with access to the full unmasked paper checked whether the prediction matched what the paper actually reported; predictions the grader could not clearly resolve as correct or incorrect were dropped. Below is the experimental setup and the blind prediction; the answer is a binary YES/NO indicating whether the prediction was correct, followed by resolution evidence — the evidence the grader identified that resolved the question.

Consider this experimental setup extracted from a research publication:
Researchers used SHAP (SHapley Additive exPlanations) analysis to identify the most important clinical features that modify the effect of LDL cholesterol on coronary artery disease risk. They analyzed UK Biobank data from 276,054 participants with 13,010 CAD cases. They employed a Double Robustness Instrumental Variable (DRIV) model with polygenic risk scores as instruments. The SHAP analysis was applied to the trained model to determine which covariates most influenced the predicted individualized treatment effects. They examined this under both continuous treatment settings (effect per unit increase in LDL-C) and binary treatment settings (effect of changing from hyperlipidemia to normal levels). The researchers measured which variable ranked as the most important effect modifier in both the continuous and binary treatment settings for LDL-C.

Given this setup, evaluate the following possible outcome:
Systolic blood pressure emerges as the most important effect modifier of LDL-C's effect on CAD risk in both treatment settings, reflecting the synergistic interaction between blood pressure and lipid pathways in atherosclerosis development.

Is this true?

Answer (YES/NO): NO